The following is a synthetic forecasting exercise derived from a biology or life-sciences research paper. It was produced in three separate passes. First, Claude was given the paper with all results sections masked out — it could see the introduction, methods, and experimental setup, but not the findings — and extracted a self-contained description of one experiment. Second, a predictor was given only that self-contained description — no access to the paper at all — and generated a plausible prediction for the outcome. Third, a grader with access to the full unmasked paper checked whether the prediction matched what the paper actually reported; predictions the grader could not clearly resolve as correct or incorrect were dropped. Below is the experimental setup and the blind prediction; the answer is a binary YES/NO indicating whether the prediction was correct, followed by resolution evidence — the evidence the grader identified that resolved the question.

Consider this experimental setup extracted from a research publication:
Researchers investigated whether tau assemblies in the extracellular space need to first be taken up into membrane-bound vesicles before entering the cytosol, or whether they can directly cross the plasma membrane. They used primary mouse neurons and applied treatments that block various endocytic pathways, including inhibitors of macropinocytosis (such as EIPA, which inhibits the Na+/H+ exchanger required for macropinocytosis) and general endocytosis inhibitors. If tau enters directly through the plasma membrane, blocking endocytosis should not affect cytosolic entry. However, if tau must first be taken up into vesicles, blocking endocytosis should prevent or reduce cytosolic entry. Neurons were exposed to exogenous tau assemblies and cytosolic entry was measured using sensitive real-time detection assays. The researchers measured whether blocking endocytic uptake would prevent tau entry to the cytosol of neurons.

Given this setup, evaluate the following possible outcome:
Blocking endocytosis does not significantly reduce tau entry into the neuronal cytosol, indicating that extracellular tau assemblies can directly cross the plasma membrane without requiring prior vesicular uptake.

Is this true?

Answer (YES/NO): NO